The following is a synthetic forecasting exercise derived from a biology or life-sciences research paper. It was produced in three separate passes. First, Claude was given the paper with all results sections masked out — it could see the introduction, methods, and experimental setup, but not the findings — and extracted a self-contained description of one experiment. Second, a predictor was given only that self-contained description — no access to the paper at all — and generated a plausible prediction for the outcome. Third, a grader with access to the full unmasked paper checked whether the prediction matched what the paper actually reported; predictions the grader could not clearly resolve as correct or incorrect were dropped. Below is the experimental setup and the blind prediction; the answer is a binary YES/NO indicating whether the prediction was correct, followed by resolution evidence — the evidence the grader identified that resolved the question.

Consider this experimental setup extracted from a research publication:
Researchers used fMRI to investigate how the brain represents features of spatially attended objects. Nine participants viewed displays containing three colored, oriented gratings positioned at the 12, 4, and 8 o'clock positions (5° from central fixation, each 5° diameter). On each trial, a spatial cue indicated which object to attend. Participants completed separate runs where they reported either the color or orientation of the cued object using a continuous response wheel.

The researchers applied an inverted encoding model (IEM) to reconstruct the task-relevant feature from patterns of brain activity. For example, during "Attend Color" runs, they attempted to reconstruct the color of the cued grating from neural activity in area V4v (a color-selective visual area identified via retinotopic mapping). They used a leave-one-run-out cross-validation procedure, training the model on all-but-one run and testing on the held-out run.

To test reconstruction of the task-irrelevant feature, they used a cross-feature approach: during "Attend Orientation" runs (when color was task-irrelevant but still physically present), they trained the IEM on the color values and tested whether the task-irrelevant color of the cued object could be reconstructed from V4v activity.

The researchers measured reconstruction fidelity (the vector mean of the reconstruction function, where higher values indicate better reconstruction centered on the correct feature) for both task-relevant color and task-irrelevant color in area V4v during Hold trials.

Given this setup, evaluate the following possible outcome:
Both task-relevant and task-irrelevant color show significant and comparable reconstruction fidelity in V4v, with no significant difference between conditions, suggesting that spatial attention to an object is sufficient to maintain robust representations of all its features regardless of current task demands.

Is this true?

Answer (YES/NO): NO